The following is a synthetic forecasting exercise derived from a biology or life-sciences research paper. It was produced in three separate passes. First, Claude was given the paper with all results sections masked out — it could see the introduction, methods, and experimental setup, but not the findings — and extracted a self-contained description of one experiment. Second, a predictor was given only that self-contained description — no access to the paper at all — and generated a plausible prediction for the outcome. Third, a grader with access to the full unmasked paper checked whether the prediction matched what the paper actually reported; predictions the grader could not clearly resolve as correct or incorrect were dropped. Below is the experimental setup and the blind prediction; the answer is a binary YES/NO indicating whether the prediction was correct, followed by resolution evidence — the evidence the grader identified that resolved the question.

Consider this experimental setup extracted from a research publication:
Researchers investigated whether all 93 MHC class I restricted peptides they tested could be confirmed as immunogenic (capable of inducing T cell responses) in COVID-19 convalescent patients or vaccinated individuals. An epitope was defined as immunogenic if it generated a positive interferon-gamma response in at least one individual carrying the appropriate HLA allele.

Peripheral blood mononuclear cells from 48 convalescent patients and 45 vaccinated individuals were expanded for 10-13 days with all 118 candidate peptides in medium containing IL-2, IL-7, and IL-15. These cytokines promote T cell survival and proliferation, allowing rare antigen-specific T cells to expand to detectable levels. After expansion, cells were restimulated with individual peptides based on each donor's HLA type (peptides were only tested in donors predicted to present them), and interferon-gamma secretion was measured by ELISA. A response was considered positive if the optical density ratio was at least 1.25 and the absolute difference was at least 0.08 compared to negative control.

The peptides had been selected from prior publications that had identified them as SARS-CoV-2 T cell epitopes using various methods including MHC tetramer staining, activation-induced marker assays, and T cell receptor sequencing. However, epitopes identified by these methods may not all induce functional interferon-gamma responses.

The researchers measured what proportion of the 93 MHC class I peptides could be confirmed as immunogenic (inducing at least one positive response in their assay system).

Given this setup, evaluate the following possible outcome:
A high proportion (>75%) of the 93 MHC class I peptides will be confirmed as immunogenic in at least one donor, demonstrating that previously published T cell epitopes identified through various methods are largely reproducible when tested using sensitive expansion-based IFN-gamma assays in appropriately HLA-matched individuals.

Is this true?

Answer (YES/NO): NO